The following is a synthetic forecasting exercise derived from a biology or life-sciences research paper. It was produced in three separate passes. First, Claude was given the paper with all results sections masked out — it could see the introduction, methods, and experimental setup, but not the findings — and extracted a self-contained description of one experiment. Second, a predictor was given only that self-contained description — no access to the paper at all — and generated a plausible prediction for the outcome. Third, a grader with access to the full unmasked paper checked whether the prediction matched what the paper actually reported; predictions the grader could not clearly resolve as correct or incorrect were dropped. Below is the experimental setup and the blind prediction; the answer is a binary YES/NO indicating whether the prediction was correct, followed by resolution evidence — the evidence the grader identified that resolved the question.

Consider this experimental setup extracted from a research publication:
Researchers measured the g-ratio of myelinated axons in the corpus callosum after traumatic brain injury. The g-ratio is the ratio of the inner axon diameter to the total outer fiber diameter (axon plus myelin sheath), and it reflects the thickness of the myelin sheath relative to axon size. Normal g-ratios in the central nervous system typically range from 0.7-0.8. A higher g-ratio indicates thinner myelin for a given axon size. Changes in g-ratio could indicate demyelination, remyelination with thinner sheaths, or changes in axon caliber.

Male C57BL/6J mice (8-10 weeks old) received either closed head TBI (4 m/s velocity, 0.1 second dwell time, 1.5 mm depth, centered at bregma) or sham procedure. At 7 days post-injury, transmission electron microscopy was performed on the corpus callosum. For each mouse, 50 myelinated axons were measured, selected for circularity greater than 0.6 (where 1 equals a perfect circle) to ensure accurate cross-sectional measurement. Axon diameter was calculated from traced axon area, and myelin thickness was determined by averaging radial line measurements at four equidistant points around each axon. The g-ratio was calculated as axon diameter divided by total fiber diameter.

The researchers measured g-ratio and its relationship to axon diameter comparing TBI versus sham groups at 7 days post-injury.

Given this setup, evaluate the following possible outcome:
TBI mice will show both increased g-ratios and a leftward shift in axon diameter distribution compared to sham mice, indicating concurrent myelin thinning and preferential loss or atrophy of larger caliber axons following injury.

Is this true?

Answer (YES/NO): NO